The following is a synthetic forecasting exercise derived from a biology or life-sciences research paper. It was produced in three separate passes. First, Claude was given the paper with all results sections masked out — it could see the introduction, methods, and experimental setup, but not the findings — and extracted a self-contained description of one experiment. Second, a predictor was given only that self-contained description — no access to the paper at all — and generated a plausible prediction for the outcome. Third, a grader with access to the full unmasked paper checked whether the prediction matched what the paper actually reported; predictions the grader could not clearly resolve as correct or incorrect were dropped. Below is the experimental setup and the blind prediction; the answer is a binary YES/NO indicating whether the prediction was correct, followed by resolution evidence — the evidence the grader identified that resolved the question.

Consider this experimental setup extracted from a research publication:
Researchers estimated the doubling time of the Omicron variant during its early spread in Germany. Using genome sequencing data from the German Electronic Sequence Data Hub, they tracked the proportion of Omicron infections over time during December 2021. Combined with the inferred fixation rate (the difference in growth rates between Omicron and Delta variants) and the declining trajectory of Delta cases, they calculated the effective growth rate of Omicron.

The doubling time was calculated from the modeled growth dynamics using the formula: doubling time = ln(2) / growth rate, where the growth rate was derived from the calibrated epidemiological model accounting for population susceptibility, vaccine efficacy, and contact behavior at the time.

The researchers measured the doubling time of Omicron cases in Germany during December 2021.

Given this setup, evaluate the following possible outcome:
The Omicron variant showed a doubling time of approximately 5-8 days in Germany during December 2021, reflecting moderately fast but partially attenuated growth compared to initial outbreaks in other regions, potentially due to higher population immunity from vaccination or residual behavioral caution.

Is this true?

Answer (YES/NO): NO